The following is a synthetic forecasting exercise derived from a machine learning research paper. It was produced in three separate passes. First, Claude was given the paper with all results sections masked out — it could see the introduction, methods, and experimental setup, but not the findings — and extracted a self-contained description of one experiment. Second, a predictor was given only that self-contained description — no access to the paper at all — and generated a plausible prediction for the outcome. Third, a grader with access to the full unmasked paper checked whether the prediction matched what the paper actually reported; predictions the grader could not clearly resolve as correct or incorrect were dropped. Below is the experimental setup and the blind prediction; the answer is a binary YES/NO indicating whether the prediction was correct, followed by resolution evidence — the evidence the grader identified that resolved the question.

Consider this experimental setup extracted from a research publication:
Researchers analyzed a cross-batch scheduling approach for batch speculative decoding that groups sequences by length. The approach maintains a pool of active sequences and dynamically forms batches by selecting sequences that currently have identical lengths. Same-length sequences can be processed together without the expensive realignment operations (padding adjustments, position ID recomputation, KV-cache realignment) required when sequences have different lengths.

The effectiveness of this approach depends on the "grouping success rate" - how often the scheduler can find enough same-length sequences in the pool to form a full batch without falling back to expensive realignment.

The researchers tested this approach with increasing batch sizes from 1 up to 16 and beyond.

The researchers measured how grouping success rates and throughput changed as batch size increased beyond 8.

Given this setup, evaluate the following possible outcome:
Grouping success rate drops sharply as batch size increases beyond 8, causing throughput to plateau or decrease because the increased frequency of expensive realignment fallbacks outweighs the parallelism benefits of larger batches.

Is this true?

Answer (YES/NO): YES